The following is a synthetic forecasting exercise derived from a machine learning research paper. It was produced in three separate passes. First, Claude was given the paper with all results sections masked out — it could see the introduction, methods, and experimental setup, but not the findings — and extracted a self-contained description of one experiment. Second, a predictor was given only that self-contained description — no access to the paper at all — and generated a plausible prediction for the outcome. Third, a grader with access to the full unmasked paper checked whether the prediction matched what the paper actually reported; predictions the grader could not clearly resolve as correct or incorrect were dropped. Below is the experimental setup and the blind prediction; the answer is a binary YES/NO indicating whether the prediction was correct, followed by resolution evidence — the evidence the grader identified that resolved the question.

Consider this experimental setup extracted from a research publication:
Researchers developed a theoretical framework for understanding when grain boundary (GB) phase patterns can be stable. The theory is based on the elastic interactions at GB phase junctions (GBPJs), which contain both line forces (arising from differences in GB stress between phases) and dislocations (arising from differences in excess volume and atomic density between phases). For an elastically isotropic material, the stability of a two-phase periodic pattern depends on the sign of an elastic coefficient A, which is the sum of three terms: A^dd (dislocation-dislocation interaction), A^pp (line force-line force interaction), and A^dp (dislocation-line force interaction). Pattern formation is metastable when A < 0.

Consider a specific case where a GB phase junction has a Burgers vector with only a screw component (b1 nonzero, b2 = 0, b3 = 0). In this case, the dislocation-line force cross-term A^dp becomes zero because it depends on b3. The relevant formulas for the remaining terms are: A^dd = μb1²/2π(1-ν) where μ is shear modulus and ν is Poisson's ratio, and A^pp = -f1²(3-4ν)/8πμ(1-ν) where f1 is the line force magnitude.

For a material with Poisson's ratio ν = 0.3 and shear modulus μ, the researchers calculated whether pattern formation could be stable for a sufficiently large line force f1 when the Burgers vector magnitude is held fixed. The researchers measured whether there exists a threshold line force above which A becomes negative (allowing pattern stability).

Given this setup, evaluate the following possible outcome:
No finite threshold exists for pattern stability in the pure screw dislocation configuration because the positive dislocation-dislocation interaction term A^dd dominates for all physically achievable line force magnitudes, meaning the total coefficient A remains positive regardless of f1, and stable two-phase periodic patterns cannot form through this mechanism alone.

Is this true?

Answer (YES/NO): NO